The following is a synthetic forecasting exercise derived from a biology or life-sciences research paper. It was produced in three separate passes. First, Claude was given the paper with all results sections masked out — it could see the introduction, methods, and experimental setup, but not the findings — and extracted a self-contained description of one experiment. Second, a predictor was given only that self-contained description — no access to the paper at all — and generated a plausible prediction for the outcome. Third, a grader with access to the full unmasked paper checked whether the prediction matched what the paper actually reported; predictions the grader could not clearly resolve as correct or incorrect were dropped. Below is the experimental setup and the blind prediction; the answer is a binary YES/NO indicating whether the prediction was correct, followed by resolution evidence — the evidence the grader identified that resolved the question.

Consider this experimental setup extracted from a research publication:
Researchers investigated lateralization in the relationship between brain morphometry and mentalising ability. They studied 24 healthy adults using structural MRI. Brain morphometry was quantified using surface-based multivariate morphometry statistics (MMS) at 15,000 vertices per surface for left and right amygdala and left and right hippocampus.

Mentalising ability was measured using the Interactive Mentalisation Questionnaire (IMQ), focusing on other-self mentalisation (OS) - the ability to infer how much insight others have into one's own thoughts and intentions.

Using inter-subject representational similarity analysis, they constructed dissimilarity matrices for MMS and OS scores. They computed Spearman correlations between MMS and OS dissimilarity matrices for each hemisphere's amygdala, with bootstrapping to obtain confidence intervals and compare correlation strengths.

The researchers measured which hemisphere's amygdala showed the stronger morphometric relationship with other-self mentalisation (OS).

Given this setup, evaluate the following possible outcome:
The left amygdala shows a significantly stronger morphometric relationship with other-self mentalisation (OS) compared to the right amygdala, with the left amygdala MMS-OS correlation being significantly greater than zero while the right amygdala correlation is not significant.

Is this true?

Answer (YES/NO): NO